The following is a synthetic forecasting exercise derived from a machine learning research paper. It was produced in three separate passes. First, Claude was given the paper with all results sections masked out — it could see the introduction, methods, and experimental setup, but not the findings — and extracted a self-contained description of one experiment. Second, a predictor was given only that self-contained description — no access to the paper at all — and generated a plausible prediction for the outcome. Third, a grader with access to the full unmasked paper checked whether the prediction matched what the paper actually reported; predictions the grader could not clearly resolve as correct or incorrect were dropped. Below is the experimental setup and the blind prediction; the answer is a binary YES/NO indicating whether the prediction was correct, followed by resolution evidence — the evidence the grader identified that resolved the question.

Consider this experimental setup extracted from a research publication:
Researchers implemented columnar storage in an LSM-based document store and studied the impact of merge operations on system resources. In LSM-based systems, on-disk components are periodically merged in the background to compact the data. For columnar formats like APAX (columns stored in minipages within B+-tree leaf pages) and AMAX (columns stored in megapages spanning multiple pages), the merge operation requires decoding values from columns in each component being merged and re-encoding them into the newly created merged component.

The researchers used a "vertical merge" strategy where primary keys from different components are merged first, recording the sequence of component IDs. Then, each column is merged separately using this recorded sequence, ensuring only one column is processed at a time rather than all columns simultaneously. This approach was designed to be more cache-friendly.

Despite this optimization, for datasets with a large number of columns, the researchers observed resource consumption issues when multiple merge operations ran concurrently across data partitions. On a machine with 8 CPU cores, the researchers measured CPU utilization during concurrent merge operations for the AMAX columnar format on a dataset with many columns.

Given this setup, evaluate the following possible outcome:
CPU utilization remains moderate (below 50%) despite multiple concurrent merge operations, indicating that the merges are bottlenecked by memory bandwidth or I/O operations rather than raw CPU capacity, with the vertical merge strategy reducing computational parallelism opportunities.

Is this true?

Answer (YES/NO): NO